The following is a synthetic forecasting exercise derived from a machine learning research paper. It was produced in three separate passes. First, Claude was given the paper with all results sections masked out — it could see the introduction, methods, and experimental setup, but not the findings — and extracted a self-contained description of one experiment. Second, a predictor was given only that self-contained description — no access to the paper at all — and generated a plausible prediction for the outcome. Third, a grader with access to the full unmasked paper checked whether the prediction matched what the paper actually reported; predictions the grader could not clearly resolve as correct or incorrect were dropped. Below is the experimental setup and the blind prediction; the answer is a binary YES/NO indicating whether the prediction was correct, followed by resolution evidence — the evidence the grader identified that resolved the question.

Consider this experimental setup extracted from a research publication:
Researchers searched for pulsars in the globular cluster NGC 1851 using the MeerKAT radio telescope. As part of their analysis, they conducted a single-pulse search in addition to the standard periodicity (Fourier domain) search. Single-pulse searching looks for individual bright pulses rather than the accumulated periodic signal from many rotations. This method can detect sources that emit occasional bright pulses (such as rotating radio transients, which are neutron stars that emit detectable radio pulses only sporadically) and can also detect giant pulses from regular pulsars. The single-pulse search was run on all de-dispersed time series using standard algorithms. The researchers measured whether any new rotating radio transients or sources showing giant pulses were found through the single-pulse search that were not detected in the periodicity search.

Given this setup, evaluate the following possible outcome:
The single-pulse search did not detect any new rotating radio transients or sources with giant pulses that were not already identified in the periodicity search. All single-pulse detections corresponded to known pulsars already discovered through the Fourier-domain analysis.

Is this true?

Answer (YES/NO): NO